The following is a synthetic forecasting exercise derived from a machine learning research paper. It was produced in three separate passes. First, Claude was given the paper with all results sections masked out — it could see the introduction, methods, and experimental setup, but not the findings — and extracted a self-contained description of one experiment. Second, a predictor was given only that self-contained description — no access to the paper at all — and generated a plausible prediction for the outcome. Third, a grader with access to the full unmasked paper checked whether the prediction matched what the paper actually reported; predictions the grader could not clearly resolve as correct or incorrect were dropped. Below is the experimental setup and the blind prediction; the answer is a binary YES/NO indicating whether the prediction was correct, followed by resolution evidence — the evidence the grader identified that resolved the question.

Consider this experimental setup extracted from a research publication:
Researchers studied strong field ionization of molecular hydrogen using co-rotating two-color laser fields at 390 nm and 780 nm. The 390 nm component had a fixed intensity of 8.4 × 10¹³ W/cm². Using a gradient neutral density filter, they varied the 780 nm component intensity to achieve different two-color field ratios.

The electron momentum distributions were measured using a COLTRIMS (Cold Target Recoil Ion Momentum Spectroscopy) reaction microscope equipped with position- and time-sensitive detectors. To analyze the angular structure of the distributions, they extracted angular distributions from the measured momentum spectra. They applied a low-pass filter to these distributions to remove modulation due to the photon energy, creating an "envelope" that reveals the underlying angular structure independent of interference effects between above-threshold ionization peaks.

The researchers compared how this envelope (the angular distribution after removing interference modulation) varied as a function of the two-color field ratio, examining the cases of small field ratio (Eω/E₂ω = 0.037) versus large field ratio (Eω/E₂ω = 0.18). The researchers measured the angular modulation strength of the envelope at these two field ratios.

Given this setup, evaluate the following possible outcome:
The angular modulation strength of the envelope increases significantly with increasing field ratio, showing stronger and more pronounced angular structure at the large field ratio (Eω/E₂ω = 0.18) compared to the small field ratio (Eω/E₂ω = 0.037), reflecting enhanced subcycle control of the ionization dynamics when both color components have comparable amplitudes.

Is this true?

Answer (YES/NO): YES